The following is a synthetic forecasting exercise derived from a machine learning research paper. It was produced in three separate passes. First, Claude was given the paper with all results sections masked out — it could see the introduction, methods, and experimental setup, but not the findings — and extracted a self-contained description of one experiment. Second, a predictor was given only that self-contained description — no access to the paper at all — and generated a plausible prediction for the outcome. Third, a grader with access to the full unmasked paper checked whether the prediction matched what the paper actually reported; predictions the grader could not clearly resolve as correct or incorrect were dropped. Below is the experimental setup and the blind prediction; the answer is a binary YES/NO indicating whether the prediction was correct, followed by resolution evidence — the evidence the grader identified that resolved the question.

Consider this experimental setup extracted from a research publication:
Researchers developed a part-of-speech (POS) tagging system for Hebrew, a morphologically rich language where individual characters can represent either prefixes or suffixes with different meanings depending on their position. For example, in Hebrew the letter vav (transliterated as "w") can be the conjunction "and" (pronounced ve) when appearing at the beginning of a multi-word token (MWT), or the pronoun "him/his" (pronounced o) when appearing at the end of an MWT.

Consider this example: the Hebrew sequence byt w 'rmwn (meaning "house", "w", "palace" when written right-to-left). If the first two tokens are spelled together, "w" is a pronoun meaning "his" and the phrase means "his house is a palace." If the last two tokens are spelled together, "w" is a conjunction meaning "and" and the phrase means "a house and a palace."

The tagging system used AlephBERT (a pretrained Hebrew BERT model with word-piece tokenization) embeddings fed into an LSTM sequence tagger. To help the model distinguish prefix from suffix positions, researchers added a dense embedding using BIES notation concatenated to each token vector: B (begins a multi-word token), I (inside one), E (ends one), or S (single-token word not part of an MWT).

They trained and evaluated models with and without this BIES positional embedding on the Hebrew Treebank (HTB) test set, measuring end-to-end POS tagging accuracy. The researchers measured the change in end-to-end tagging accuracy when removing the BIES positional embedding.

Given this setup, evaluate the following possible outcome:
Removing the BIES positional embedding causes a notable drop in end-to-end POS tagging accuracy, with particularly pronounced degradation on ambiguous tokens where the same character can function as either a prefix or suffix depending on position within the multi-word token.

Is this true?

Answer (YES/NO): NO